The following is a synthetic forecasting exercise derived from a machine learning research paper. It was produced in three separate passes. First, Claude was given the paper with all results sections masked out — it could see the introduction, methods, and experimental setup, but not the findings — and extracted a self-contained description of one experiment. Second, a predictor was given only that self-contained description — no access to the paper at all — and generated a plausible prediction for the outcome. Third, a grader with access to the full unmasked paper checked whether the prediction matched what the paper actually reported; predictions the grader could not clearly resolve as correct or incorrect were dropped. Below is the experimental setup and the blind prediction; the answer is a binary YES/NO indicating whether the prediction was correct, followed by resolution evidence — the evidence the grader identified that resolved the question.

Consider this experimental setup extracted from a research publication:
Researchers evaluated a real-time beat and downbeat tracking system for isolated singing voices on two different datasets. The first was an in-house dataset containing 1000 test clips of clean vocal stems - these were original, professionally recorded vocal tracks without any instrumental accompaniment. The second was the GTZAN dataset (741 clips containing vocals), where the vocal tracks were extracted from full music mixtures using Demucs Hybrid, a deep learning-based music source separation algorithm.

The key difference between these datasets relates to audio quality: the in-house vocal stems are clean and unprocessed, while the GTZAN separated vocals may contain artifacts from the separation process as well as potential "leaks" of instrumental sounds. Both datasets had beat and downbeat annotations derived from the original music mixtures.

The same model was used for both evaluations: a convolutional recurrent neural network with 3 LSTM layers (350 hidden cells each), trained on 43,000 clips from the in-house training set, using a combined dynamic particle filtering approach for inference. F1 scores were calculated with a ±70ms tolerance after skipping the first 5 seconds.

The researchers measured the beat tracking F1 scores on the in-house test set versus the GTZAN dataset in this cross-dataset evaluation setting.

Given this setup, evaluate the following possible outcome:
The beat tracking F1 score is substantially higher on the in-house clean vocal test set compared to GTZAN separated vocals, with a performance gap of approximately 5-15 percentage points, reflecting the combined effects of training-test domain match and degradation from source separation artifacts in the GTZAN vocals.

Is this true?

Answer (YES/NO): NO